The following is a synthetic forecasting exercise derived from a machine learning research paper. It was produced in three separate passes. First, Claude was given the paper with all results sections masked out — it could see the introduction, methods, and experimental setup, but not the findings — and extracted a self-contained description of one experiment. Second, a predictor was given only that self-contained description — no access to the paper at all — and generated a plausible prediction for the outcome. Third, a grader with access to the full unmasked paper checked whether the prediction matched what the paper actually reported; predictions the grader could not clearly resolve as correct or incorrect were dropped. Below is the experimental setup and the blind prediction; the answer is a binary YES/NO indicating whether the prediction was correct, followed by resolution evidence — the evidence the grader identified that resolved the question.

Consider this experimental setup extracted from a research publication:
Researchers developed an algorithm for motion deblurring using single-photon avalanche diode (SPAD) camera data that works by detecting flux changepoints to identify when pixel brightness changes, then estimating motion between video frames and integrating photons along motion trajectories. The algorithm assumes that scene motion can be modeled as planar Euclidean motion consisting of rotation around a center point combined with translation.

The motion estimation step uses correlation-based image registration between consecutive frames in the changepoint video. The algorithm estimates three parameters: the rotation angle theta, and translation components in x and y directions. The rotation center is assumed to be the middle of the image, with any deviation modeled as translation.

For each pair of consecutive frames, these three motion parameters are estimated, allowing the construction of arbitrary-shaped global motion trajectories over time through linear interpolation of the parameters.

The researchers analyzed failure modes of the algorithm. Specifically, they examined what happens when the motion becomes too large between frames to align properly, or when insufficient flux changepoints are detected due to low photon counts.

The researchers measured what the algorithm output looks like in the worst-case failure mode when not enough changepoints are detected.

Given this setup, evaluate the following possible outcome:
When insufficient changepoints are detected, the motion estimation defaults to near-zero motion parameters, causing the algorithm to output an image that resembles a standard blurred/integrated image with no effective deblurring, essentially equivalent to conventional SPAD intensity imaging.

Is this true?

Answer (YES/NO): YES